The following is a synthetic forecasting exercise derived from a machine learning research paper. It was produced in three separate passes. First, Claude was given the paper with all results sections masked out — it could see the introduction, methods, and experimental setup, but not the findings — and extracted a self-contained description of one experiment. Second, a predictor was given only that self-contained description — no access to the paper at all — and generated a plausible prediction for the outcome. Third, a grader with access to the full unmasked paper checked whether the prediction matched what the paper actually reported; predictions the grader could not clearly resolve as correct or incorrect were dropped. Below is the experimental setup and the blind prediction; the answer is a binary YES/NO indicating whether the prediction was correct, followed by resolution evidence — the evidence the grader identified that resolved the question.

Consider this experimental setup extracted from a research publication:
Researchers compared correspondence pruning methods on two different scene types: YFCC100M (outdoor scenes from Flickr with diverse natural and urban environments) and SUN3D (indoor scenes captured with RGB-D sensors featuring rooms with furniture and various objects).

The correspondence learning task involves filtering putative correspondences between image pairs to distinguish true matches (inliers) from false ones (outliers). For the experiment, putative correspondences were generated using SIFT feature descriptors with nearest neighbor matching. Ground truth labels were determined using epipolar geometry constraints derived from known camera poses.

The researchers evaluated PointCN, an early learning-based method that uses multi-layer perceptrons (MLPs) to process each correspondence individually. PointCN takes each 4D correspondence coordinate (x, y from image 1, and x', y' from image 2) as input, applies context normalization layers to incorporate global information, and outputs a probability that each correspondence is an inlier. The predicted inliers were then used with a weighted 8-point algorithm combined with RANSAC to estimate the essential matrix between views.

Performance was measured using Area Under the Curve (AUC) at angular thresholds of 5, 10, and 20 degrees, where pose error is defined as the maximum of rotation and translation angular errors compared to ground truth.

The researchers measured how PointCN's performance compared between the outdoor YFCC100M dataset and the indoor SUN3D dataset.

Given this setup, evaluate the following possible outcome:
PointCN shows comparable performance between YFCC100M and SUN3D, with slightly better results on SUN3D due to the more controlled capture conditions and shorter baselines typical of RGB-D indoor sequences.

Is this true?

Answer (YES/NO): NO